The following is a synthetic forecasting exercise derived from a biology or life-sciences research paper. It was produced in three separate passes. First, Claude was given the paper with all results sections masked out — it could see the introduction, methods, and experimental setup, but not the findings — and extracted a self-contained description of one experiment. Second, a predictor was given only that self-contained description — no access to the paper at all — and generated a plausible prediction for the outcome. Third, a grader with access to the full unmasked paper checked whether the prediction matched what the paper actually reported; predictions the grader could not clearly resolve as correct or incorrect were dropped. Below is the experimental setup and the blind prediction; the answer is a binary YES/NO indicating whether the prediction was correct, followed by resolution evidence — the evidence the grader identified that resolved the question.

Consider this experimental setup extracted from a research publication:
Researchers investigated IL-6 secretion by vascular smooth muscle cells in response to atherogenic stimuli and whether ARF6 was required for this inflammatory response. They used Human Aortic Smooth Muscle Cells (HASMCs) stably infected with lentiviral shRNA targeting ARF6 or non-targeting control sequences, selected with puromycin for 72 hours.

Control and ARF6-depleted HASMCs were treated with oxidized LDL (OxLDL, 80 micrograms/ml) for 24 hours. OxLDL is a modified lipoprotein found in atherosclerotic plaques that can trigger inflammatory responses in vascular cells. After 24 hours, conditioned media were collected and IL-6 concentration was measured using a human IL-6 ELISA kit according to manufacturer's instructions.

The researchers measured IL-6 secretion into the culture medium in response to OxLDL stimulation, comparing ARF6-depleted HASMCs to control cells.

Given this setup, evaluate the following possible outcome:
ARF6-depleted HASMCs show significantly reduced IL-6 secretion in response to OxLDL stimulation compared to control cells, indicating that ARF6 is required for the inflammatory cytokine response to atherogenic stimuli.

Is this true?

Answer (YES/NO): YES